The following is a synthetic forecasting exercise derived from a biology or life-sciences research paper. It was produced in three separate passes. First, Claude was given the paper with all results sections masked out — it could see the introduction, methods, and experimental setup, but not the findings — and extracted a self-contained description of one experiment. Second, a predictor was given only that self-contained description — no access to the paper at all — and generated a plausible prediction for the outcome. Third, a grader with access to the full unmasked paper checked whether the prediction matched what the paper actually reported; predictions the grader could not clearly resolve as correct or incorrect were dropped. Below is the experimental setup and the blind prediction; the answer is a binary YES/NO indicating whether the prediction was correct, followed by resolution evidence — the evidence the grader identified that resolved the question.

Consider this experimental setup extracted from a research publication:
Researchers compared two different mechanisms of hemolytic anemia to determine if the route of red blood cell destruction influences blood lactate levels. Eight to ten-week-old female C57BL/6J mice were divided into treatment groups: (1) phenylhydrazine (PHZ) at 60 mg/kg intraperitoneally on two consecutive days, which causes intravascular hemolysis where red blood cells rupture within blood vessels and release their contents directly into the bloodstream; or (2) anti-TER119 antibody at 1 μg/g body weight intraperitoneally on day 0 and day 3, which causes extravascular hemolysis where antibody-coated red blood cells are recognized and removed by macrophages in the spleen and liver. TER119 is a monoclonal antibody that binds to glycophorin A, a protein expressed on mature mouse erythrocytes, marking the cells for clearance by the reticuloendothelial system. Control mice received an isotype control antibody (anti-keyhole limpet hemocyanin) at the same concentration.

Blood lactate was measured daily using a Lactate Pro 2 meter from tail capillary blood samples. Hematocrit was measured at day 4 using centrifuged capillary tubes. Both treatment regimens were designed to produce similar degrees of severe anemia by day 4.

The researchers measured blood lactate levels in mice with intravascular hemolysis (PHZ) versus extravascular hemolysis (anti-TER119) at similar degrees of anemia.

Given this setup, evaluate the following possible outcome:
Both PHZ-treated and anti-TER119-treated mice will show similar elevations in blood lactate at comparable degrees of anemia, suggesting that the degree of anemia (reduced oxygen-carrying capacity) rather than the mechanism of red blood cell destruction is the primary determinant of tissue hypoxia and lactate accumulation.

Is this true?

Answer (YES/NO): YES